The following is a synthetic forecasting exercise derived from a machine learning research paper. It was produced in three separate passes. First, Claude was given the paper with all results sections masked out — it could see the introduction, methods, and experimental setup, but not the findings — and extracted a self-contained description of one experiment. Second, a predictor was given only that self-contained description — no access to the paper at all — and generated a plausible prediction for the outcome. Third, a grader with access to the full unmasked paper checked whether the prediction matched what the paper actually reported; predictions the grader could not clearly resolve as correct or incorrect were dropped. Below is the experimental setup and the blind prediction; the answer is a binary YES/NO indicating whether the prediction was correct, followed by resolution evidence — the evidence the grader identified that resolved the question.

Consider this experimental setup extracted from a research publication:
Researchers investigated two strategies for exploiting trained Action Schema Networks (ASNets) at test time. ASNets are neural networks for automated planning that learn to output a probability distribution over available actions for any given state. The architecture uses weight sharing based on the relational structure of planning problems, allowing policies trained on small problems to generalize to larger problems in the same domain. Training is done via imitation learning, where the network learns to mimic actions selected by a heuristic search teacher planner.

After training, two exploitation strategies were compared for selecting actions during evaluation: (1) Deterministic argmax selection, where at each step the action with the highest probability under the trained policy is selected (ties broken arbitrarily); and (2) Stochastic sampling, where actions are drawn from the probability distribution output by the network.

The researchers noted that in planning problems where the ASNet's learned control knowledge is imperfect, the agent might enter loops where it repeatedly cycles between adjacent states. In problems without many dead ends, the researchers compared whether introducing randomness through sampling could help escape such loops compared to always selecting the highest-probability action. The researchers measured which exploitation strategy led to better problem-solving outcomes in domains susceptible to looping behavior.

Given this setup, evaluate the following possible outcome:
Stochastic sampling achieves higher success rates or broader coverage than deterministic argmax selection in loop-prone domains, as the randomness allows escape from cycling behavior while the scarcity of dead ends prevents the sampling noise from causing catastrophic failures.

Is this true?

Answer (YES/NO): NO